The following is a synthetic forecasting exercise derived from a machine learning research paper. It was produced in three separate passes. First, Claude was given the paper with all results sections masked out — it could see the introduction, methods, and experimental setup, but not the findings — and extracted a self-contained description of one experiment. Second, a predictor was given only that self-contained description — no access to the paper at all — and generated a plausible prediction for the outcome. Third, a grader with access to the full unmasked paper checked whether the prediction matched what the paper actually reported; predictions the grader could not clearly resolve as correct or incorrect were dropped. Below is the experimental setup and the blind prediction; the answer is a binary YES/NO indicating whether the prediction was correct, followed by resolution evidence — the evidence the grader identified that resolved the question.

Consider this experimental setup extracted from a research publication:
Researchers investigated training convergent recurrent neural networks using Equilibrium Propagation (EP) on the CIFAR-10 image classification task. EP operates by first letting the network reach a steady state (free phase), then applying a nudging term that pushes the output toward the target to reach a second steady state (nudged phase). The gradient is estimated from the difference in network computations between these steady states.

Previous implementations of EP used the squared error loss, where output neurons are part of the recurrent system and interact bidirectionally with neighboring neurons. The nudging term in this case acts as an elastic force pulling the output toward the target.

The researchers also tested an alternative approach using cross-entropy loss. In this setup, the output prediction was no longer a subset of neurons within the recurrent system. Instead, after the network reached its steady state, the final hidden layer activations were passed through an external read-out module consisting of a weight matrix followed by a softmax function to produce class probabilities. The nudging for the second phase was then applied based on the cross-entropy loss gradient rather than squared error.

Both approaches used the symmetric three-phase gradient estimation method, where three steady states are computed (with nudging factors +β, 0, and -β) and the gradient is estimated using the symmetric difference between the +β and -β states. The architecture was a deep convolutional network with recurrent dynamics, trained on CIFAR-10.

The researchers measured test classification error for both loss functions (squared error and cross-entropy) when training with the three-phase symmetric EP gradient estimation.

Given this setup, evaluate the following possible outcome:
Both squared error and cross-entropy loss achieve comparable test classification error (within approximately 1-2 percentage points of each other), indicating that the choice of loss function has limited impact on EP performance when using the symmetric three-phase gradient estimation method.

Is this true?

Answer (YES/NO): YES